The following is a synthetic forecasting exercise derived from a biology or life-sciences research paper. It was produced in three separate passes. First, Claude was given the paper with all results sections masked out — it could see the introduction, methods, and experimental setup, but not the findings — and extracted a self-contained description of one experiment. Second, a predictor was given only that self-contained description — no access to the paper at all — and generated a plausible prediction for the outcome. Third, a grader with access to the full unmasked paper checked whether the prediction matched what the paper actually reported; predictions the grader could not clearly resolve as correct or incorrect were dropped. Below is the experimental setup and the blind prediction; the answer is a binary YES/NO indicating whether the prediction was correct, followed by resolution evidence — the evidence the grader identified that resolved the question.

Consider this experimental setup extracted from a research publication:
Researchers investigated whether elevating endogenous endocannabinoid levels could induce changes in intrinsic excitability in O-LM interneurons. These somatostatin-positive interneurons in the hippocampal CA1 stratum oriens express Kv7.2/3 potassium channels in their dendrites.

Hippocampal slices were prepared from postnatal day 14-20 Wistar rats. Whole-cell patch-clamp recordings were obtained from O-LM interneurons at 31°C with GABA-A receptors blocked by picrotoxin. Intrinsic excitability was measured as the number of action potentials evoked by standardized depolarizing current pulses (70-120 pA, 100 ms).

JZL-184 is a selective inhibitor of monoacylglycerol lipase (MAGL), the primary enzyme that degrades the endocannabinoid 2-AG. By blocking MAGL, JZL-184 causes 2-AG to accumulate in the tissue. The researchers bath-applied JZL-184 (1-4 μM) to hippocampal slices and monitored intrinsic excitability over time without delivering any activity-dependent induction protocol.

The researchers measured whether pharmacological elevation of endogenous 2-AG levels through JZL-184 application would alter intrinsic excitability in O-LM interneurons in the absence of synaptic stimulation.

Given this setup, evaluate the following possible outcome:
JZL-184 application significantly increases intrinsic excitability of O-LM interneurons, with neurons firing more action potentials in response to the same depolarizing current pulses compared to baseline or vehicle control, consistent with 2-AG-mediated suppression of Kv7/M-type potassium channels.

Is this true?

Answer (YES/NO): NO